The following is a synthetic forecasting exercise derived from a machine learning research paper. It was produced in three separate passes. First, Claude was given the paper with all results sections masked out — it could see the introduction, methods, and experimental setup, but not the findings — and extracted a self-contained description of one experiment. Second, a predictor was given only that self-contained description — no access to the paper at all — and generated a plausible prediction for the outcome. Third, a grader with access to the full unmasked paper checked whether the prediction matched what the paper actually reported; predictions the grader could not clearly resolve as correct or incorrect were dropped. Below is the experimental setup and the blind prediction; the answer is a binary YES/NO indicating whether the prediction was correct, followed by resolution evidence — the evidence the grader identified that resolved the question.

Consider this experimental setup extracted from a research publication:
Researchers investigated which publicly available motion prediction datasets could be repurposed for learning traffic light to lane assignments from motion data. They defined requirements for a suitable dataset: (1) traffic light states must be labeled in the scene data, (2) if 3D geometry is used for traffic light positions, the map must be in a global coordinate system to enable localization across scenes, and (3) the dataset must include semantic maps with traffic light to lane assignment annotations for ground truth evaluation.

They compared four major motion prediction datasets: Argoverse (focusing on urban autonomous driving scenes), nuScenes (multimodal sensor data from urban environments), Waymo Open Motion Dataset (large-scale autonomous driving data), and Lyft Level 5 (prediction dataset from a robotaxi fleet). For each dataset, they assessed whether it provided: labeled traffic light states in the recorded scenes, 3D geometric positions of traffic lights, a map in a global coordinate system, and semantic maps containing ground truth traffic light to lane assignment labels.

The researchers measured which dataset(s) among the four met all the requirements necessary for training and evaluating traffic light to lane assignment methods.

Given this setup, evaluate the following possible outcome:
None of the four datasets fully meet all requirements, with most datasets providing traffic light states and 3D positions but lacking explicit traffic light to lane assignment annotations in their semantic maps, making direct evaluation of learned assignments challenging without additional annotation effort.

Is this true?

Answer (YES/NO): NO